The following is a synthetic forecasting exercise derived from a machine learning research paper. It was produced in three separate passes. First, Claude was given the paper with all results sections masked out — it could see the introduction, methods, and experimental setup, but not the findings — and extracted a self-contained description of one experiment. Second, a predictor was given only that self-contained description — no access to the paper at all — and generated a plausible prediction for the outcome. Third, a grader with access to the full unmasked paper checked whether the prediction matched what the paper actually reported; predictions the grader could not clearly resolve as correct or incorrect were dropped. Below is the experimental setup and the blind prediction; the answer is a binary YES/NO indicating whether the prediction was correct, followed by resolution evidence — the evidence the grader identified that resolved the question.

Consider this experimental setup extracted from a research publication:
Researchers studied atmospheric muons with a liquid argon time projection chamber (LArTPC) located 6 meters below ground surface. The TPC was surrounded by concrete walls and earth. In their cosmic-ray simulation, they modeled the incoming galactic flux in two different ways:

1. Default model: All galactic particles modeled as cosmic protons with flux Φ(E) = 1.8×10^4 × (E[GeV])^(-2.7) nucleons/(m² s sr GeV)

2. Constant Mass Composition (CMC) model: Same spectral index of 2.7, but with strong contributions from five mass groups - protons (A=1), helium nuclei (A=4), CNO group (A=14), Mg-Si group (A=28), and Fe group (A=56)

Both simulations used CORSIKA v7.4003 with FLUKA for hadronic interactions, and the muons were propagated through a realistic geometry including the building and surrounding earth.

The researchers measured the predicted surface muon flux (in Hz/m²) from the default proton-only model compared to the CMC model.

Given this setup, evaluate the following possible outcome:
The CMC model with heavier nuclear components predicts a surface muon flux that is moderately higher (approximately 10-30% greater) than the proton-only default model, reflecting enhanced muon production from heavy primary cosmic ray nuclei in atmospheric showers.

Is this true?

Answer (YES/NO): YES